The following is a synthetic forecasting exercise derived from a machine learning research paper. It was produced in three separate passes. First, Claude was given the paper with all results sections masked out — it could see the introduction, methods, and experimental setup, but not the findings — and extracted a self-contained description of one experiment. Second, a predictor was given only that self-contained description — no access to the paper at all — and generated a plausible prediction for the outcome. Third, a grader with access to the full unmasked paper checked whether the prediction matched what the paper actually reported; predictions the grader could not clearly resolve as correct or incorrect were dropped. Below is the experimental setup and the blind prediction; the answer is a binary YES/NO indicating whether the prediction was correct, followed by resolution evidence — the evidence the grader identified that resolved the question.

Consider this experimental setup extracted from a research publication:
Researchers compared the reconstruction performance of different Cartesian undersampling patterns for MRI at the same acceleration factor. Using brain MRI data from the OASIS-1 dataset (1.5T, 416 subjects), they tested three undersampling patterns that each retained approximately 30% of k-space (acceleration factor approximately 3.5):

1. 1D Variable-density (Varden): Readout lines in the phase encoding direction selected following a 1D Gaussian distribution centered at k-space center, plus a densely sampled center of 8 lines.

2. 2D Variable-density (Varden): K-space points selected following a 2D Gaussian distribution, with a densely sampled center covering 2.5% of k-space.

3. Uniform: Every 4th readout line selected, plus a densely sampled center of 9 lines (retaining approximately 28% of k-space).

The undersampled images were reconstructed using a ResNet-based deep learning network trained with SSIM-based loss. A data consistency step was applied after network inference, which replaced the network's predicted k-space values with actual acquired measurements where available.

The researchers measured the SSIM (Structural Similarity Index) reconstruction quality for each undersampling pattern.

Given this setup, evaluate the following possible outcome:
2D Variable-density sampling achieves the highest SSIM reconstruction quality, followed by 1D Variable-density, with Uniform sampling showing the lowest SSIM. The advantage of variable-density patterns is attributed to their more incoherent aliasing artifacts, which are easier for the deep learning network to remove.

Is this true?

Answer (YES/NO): NO